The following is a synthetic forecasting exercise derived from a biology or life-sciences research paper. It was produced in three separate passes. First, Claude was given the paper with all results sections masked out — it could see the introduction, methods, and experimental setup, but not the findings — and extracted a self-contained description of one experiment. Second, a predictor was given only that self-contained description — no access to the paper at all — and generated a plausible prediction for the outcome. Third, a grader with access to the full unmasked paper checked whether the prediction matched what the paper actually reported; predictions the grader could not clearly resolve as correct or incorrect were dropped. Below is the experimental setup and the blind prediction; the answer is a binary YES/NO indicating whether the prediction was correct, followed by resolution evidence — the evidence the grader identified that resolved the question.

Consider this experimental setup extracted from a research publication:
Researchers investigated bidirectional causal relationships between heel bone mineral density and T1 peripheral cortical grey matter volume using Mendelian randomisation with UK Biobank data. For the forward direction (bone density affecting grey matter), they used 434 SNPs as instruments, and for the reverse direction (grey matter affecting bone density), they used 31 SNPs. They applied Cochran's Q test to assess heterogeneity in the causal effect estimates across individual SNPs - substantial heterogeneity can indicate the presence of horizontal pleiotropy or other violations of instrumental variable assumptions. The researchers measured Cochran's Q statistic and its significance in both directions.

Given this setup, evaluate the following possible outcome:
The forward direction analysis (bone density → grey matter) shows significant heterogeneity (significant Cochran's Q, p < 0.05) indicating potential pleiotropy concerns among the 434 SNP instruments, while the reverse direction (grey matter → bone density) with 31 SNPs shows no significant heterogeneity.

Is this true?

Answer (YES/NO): NO